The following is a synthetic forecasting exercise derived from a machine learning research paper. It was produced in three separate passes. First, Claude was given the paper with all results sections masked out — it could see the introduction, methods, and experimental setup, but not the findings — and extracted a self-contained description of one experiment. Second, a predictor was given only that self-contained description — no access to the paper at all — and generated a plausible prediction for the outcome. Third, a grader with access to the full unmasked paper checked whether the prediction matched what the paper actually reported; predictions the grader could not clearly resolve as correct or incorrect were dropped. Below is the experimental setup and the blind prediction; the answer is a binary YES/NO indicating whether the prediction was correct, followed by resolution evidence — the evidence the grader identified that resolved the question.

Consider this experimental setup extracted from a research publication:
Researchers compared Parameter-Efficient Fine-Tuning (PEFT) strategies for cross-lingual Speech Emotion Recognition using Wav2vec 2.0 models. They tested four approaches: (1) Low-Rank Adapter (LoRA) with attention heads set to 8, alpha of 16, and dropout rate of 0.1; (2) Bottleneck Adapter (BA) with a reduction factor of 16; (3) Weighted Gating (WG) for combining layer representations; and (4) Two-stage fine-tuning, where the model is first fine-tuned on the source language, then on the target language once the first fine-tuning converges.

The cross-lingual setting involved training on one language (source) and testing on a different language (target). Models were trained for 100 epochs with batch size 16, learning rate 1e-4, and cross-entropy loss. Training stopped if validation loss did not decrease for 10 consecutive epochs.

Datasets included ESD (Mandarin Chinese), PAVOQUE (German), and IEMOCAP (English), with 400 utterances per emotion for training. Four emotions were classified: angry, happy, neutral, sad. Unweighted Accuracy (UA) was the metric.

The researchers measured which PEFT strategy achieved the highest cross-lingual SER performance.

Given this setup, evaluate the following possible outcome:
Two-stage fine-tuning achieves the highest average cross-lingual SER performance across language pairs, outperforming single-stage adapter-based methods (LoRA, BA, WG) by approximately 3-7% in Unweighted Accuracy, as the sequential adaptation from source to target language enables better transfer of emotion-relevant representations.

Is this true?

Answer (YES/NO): NO